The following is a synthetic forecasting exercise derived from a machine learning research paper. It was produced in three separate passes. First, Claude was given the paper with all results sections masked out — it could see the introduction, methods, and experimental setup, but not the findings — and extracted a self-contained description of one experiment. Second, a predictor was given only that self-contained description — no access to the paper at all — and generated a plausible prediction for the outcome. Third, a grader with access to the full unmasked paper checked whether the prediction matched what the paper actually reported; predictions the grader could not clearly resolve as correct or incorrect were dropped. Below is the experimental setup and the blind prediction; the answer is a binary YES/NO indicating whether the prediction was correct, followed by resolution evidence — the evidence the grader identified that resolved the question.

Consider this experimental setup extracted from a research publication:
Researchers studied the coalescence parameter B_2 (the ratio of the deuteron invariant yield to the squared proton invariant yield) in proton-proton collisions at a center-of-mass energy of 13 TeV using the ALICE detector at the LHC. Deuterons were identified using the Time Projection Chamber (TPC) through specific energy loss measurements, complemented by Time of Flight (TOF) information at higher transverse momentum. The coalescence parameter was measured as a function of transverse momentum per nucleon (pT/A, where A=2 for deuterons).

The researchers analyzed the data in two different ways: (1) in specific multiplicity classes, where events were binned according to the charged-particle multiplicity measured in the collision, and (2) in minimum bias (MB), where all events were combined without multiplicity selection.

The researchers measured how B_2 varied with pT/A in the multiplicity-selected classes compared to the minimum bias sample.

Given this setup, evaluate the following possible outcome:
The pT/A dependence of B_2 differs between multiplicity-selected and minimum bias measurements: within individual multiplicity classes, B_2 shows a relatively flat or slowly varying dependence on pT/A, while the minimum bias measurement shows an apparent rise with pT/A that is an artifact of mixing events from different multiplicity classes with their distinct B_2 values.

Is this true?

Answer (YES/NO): YES